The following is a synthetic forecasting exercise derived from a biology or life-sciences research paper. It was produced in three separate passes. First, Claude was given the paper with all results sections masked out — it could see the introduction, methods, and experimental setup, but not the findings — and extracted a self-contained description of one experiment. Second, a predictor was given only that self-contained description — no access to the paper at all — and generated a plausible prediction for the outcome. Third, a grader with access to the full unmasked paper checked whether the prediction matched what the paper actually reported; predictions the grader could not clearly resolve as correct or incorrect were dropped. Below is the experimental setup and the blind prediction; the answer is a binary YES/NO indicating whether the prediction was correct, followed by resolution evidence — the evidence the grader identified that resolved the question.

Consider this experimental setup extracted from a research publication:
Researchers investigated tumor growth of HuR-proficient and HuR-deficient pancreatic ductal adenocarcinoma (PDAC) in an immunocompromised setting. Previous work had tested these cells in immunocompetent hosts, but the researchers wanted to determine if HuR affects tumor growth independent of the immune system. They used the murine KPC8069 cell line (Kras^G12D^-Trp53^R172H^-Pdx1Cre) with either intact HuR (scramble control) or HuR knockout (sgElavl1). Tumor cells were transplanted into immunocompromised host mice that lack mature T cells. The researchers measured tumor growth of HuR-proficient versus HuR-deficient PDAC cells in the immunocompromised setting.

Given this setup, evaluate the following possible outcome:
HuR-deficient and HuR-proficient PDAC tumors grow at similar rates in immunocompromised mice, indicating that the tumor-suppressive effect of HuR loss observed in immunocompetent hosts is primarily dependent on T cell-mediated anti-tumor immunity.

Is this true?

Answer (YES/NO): YES